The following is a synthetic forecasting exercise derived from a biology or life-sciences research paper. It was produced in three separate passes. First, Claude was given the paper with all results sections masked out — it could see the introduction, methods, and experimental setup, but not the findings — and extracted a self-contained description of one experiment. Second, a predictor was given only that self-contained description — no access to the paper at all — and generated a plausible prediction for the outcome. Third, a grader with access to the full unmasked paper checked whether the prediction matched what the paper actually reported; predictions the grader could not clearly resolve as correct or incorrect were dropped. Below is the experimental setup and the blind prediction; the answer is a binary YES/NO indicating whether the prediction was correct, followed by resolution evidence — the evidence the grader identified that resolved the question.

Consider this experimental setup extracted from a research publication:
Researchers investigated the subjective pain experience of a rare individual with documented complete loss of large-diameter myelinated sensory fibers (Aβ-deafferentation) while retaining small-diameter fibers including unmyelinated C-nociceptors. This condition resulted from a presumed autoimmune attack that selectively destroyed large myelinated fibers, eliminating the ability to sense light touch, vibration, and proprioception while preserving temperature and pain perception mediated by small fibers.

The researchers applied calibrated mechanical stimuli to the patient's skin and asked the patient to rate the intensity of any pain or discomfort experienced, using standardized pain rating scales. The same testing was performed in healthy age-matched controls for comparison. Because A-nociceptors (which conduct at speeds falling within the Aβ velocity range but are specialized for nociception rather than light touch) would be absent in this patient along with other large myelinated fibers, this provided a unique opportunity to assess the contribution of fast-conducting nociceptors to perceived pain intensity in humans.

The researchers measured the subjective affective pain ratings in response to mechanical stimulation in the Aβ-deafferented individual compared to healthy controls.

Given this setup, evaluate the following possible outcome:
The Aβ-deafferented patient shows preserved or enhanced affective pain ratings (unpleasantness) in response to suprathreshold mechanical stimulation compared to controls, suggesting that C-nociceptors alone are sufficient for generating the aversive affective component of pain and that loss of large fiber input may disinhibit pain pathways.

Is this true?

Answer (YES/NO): NO